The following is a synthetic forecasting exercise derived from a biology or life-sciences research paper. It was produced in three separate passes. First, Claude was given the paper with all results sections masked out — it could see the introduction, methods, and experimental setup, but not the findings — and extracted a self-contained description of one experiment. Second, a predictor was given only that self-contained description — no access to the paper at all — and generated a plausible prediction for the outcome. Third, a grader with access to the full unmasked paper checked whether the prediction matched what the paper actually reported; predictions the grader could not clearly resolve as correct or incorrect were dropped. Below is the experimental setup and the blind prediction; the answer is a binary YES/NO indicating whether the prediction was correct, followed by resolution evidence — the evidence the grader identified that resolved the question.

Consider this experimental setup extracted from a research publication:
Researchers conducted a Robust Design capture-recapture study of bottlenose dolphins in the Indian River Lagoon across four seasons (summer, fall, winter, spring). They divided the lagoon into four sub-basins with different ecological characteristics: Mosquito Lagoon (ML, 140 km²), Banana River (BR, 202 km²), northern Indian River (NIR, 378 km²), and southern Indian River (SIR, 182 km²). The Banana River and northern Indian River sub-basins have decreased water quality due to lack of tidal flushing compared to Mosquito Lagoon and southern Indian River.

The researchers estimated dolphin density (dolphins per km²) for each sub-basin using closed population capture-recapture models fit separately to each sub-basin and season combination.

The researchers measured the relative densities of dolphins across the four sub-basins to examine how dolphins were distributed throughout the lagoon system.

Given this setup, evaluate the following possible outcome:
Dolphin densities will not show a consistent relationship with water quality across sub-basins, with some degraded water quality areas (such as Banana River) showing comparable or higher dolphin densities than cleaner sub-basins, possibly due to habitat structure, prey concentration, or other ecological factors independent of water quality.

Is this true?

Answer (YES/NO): YES